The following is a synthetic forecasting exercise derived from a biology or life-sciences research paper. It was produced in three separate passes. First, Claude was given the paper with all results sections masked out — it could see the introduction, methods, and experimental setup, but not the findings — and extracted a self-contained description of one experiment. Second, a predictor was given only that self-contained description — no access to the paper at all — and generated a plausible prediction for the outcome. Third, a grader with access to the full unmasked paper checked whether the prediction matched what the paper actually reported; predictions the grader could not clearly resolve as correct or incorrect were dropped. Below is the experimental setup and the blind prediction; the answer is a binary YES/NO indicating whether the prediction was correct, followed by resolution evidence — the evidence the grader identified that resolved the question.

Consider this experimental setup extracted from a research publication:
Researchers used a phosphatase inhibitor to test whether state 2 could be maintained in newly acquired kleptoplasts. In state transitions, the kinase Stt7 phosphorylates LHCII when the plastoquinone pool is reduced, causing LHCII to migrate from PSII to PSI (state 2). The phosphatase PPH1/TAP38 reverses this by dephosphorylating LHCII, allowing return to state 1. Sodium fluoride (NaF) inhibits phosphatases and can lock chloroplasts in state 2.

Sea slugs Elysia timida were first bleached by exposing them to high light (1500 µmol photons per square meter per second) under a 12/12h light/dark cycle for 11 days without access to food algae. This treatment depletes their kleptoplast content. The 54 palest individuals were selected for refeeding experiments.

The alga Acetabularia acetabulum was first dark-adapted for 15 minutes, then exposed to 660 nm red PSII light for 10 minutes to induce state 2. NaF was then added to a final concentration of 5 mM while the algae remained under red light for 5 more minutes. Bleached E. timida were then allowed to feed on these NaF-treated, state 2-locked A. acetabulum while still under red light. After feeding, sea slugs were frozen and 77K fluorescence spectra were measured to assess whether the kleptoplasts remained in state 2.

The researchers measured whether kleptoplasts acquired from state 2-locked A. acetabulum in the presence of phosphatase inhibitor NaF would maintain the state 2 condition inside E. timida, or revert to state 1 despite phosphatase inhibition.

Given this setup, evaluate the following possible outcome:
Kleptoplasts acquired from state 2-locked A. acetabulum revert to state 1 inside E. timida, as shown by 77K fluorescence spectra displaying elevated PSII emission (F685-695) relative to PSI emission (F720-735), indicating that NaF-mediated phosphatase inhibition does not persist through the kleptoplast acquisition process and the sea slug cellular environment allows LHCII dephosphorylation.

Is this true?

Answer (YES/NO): NO